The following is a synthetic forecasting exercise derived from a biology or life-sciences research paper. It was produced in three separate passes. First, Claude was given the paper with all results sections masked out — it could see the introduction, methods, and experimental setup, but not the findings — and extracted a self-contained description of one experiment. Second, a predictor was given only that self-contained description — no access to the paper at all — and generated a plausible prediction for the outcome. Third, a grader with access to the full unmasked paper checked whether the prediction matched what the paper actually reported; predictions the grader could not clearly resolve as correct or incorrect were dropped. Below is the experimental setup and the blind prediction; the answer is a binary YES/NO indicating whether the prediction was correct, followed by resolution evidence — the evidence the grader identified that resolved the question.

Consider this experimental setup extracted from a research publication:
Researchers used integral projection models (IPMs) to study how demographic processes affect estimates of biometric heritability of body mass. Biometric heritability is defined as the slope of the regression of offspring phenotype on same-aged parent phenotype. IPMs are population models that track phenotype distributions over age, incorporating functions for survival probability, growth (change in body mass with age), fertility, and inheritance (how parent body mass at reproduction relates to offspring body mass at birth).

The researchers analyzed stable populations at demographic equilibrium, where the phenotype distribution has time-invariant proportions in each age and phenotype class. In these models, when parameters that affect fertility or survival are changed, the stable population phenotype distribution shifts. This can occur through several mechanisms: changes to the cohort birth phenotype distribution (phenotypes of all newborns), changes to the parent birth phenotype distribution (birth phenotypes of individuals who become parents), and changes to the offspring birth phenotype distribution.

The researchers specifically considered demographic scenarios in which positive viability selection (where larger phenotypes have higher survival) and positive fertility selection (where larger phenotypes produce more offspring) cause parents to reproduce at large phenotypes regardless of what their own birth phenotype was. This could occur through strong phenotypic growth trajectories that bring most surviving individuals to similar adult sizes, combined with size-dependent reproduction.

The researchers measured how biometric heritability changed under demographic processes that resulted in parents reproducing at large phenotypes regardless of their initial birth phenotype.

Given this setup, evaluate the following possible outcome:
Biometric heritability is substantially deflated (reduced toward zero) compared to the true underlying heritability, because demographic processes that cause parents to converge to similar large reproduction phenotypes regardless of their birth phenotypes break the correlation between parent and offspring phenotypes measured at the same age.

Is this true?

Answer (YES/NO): NO